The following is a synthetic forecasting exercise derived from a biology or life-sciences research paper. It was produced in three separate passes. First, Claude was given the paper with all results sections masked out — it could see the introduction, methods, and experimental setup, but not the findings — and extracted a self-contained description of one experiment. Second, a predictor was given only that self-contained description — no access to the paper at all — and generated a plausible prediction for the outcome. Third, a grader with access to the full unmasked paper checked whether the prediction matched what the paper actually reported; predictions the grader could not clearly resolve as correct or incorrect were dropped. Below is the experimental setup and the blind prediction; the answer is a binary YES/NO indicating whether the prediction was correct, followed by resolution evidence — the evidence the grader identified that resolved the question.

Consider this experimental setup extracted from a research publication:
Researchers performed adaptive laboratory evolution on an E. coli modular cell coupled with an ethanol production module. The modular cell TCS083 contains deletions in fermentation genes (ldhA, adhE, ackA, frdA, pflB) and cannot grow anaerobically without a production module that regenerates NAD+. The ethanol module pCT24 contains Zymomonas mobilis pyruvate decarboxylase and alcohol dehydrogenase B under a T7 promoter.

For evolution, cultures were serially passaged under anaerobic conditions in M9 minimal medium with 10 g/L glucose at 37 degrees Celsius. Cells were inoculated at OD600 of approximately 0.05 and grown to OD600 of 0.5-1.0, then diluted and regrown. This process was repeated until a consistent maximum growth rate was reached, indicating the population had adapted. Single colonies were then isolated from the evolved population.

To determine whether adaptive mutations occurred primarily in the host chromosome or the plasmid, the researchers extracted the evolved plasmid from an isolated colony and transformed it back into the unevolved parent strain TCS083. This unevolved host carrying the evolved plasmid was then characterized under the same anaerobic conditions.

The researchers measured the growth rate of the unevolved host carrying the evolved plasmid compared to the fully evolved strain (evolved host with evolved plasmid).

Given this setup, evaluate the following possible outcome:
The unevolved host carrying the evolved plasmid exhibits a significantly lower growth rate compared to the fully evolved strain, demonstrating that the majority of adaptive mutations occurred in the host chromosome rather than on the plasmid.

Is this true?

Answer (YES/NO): YES